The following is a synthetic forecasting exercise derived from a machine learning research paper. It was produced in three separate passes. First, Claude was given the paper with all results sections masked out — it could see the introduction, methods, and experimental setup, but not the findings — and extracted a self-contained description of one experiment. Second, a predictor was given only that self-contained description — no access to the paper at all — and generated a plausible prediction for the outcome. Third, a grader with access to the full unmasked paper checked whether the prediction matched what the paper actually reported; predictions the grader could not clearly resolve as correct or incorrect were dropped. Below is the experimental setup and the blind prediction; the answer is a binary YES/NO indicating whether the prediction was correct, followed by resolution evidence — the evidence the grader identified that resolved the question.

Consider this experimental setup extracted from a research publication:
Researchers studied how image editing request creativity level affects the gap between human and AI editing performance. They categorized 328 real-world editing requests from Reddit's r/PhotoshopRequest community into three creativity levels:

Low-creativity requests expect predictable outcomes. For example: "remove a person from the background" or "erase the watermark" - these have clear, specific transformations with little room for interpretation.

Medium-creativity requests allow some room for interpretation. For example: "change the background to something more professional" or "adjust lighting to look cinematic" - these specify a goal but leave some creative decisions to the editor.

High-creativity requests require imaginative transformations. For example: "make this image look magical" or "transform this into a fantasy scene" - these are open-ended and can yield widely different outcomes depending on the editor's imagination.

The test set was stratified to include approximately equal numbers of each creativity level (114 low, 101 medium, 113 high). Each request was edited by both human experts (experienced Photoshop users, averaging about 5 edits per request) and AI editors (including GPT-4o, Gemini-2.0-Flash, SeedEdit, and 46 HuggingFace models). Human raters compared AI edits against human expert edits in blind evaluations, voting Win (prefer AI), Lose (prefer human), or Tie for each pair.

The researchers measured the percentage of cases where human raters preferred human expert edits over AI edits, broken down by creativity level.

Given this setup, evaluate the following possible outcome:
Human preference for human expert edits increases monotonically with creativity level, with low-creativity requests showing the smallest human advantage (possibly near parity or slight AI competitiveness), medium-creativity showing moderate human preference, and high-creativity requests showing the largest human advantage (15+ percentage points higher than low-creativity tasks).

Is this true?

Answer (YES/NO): NO